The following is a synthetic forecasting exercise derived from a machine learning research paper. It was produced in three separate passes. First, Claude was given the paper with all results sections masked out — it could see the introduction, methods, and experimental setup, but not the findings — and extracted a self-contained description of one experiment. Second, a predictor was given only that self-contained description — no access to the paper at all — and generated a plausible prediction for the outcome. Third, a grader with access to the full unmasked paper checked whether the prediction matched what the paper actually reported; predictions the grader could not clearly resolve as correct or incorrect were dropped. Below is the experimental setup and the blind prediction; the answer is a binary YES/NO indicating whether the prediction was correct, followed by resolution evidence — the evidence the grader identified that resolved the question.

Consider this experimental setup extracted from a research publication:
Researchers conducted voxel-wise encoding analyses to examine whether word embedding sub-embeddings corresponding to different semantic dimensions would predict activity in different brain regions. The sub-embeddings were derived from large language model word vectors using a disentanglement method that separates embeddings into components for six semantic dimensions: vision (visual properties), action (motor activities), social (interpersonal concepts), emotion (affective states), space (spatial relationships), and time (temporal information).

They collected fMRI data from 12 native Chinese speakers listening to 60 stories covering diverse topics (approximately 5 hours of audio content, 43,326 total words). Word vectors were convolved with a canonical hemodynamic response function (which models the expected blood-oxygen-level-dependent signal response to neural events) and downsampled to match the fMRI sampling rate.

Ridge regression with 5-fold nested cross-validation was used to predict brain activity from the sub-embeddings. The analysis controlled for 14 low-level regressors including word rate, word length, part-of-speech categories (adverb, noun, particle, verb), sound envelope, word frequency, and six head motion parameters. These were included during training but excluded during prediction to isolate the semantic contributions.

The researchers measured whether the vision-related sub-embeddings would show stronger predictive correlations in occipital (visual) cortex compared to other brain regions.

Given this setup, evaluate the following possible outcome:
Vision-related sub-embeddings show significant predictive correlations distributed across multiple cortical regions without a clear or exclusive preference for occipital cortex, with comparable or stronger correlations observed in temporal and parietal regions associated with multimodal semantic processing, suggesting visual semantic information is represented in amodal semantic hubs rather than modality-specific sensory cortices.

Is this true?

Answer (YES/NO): YES